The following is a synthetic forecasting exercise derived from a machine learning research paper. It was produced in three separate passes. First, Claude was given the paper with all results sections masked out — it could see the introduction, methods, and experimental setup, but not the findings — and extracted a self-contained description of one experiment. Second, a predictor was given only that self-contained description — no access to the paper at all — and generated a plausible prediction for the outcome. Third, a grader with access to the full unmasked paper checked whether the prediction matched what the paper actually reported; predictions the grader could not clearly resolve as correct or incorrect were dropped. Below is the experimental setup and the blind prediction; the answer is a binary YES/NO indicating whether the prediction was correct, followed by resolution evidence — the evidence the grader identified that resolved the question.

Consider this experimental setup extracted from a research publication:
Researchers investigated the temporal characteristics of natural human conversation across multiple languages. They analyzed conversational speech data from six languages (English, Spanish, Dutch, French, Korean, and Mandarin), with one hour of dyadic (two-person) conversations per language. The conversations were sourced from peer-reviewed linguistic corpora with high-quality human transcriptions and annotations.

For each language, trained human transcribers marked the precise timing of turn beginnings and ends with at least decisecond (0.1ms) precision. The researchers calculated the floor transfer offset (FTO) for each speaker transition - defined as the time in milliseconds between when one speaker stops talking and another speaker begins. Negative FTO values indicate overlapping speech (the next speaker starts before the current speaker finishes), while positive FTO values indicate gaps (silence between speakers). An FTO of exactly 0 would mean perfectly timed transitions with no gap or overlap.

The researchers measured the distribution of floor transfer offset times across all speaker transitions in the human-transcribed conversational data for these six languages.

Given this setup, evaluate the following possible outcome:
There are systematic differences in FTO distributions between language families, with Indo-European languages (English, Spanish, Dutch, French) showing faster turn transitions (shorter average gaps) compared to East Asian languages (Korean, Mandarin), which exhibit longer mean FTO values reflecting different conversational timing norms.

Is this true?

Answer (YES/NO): NO